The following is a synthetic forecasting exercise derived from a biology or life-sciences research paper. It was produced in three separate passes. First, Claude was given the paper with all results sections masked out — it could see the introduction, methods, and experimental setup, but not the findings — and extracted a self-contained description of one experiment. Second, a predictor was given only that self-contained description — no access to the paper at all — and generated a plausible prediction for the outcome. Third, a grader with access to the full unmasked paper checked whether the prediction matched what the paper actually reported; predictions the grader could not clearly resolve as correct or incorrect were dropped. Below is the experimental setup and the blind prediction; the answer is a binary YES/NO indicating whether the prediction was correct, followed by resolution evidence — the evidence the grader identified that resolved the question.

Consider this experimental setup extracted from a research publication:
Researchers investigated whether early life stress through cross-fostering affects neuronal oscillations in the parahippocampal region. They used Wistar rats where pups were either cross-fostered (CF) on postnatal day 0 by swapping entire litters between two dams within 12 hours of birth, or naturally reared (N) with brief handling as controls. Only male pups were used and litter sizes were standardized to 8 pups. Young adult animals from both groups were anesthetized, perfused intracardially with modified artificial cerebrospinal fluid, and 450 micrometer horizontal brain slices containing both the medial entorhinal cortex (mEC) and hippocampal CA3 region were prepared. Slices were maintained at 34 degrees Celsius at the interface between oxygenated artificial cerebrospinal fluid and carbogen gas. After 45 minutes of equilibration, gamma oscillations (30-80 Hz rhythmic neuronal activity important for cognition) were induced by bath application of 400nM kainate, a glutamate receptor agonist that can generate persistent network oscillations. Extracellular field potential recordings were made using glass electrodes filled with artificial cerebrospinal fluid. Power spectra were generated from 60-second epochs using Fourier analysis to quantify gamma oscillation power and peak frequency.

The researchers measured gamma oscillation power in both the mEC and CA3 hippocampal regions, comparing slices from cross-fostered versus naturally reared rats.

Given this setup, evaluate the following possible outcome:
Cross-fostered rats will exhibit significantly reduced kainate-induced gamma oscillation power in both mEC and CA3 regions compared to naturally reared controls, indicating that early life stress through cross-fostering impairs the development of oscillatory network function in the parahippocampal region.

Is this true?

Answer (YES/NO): NO